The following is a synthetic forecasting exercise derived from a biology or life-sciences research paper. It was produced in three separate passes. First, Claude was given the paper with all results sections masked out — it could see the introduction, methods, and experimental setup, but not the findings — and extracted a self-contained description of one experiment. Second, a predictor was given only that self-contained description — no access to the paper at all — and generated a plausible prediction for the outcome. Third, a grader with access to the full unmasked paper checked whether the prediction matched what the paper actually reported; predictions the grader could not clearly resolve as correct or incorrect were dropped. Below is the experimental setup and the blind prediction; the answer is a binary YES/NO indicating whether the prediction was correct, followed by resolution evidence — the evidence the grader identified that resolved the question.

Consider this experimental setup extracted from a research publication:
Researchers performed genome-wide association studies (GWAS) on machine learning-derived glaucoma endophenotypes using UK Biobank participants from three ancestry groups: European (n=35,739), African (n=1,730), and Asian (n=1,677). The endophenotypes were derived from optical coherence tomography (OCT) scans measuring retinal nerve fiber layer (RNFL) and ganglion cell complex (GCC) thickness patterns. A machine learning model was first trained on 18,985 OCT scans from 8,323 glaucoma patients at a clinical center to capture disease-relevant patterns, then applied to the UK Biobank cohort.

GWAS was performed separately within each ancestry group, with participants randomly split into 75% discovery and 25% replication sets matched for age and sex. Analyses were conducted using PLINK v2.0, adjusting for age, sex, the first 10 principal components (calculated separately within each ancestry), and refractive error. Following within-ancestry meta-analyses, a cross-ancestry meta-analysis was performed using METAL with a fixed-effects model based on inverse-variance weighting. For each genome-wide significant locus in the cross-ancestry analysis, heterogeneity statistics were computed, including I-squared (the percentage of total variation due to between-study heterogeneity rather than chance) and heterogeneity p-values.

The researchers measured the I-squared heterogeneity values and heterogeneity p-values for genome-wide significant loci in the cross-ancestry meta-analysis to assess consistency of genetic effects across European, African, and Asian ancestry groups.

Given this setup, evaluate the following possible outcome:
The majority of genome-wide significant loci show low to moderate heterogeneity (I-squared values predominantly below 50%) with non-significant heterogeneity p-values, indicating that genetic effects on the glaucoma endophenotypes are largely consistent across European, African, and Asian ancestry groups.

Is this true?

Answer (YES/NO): YES